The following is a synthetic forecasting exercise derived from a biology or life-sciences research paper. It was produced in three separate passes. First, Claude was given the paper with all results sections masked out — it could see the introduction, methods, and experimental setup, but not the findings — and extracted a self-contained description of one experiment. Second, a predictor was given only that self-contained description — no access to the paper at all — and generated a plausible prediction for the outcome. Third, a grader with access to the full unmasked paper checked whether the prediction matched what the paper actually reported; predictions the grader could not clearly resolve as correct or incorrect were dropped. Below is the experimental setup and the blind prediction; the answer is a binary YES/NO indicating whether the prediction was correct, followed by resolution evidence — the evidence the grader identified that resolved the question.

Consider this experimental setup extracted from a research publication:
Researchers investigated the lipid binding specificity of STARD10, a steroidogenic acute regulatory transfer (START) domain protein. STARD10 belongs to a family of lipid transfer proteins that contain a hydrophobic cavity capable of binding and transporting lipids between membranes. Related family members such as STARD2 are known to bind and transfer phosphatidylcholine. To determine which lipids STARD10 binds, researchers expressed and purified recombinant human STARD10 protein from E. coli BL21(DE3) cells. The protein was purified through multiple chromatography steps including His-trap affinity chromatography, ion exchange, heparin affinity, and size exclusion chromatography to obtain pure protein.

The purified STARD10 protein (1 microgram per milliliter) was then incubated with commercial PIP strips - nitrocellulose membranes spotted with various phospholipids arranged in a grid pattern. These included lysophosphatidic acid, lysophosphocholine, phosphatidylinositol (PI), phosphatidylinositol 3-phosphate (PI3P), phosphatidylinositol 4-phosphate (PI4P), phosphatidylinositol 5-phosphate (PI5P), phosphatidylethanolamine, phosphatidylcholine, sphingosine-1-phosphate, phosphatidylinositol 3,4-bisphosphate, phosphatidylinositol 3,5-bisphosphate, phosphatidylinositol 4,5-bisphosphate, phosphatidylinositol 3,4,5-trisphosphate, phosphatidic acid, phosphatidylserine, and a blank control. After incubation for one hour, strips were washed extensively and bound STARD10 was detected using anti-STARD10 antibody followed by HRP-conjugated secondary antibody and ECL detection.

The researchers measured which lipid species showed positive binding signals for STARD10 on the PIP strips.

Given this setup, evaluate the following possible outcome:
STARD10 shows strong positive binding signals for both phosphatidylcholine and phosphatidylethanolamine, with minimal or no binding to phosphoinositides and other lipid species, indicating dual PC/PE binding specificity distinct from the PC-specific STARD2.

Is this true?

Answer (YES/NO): NO